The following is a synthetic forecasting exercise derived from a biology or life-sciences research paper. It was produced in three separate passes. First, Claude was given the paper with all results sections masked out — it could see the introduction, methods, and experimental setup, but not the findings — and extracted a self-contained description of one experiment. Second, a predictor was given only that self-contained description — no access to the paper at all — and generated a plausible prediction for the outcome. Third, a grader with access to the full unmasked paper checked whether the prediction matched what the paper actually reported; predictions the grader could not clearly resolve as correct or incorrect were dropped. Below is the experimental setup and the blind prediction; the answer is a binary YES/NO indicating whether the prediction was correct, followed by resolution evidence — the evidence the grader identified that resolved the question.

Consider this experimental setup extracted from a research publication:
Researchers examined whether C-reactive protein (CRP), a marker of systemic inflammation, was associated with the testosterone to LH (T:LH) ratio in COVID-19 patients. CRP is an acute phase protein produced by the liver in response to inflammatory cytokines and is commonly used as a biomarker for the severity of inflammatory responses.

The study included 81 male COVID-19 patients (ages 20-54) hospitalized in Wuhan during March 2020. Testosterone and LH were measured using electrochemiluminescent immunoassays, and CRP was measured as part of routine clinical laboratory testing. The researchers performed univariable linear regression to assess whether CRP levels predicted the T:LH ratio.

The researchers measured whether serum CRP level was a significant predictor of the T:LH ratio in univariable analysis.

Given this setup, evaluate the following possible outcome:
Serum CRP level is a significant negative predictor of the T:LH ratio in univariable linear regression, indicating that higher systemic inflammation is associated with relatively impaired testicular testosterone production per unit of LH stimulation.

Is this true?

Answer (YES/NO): YES